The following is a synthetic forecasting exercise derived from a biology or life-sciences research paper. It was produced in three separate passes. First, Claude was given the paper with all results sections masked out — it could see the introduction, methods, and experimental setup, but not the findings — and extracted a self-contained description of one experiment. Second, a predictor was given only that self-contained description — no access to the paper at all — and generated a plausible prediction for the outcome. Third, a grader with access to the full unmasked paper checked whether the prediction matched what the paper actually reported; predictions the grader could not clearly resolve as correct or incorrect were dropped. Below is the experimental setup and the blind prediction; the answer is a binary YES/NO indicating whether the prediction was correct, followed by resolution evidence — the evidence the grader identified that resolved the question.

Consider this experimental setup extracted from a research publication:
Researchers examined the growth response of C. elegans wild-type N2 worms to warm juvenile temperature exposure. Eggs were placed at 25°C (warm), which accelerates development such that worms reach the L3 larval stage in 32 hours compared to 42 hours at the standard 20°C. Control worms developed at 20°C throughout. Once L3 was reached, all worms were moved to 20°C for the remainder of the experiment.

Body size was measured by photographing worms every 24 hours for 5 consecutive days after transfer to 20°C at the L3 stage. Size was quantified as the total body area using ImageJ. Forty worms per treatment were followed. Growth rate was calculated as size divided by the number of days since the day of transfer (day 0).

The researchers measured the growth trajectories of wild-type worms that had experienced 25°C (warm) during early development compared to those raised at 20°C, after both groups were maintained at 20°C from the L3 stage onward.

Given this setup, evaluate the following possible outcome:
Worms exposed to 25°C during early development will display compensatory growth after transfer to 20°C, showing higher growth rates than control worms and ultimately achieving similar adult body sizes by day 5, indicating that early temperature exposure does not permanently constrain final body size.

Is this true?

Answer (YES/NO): NO